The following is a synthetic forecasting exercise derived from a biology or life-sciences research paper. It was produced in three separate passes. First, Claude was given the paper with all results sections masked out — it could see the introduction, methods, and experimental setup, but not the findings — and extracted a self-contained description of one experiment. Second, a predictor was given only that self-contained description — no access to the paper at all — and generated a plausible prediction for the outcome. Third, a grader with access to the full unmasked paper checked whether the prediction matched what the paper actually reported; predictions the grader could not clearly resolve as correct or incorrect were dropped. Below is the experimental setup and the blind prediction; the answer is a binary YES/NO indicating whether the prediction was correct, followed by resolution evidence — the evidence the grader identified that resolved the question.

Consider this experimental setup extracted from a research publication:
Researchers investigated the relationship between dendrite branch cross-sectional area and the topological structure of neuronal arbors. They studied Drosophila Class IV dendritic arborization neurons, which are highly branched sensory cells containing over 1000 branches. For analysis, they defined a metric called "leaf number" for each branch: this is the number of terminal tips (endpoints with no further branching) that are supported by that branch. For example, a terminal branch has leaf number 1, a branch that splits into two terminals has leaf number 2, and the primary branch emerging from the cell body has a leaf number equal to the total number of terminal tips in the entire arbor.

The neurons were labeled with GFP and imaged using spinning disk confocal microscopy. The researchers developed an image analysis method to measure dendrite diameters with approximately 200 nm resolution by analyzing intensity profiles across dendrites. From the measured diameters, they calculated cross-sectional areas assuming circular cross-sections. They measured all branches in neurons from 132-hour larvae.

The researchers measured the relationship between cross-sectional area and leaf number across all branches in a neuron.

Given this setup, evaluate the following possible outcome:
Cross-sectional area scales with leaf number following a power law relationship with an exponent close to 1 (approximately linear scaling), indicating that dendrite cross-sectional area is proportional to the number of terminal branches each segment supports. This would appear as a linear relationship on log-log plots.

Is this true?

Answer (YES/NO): NO